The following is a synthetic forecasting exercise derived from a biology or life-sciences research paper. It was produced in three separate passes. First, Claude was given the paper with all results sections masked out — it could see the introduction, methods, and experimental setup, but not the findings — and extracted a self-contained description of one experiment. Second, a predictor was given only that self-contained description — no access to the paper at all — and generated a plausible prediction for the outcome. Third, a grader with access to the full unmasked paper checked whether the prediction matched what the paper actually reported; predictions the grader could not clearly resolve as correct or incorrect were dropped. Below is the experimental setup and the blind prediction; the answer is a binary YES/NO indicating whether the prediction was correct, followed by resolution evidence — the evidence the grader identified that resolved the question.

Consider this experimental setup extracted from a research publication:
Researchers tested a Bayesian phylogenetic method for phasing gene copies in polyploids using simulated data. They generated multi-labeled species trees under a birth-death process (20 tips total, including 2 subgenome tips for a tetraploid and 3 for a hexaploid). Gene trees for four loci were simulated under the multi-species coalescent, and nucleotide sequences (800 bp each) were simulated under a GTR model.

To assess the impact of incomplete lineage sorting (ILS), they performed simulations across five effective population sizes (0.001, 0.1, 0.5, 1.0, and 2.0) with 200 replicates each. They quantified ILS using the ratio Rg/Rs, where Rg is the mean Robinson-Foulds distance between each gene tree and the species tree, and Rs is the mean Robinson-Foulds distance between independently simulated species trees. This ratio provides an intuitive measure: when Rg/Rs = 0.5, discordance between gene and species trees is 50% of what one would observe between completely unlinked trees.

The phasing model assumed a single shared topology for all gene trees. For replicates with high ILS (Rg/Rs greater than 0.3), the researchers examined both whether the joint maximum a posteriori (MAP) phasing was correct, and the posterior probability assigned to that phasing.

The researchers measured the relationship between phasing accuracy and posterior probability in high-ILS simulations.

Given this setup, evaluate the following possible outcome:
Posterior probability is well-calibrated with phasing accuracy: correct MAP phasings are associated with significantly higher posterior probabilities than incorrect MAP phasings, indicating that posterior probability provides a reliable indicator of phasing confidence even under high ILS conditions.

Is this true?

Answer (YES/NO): NO